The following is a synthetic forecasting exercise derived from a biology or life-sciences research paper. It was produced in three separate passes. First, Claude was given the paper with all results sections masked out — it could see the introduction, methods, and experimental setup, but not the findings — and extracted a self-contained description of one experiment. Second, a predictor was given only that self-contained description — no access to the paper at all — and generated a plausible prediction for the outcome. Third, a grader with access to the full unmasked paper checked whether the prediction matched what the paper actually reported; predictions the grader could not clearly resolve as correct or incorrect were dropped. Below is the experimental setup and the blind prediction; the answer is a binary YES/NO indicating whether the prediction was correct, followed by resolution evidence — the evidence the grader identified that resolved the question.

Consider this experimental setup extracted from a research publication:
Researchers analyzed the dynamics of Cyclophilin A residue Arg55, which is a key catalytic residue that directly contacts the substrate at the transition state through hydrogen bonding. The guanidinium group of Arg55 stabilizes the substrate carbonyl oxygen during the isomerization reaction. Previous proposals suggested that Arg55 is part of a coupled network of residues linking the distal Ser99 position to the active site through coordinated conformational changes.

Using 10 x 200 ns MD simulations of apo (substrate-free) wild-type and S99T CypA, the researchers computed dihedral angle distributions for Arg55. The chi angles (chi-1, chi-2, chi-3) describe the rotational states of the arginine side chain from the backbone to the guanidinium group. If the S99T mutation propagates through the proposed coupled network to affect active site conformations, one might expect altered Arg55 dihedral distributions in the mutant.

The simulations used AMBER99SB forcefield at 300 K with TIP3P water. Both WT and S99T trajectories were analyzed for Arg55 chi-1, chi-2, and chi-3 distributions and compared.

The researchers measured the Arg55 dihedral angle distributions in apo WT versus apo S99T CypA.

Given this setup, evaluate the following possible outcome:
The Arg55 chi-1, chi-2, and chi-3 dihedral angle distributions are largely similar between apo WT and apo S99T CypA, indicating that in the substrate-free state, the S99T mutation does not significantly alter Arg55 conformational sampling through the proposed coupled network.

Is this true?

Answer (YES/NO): YES